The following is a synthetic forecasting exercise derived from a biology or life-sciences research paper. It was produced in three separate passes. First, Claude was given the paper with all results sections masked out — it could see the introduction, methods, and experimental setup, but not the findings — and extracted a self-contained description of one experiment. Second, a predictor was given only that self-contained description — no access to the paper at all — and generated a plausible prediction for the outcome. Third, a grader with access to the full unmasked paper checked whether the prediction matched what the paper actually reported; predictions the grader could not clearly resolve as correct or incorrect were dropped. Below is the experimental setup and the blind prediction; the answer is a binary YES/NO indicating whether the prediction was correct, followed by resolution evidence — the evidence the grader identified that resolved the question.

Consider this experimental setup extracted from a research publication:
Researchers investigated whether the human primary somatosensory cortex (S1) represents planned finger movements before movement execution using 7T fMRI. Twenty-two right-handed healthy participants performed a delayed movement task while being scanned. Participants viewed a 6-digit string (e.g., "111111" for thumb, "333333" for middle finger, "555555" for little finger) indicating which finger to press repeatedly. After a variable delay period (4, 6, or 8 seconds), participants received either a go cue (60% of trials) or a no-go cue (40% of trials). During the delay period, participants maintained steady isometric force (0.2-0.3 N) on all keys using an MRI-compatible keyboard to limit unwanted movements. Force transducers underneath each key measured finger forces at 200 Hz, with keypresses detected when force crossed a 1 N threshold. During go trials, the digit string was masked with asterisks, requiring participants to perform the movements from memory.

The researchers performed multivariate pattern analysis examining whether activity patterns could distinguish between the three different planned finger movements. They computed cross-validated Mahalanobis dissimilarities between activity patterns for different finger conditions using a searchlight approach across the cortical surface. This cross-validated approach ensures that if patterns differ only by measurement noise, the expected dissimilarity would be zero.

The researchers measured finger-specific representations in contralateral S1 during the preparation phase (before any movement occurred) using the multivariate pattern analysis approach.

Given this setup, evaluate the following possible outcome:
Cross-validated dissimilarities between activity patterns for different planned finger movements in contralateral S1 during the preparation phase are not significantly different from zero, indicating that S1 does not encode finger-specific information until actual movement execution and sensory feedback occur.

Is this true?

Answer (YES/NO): NO